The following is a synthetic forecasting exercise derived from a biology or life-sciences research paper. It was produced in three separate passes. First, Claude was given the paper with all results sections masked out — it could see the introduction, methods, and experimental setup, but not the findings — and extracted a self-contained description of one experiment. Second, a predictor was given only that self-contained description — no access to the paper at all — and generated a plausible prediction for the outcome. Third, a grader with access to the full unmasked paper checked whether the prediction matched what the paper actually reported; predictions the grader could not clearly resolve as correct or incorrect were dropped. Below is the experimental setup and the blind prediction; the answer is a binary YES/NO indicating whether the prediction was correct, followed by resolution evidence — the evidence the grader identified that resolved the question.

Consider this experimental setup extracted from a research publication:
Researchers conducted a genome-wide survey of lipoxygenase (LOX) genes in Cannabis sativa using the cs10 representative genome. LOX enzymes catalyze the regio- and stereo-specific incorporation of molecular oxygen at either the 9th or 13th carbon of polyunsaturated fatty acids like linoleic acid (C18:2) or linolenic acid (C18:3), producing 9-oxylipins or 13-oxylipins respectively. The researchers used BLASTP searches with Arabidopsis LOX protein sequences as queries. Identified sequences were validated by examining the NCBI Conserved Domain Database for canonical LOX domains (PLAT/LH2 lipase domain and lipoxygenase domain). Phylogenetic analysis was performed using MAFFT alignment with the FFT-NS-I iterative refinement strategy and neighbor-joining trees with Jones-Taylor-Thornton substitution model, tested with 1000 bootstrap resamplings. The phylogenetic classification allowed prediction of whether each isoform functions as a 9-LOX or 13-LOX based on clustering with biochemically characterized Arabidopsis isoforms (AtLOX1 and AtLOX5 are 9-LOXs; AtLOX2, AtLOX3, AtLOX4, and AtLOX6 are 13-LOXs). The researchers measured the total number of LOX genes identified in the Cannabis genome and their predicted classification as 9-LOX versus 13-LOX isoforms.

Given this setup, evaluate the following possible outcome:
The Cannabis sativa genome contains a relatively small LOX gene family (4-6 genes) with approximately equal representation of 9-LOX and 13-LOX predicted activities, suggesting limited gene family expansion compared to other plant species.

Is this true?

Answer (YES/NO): NO